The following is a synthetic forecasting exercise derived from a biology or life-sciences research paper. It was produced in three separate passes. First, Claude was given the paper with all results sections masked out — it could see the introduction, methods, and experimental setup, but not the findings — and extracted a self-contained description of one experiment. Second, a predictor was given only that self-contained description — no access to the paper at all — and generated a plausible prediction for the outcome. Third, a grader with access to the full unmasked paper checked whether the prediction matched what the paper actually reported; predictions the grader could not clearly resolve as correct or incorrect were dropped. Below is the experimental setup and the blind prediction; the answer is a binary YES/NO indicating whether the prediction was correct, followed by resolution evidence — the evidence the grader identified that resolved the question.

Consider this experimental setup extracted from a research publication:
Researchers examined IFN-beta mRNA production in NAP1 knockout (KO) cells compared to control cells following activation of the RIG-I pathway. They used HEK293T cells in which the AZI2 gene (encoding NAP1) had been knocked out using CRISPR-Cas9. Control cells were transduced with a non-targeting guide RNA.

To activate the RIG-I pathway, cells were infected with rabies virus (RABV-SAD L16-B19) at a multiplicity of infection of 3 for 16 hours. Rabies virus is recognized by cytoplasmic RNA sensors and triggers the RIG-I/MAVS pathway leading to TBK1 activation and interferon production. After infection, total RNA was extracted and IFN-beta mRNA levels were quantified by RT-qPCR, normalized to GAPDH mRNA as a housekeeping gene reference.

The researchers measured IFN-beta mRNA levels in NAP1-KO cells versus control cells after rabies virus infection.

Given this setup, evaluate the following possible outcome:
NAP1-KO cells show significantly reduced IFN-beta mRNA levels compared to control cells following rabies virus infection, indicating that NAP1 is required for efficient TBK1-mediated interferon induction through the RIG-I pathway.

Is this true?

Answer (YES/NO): NO